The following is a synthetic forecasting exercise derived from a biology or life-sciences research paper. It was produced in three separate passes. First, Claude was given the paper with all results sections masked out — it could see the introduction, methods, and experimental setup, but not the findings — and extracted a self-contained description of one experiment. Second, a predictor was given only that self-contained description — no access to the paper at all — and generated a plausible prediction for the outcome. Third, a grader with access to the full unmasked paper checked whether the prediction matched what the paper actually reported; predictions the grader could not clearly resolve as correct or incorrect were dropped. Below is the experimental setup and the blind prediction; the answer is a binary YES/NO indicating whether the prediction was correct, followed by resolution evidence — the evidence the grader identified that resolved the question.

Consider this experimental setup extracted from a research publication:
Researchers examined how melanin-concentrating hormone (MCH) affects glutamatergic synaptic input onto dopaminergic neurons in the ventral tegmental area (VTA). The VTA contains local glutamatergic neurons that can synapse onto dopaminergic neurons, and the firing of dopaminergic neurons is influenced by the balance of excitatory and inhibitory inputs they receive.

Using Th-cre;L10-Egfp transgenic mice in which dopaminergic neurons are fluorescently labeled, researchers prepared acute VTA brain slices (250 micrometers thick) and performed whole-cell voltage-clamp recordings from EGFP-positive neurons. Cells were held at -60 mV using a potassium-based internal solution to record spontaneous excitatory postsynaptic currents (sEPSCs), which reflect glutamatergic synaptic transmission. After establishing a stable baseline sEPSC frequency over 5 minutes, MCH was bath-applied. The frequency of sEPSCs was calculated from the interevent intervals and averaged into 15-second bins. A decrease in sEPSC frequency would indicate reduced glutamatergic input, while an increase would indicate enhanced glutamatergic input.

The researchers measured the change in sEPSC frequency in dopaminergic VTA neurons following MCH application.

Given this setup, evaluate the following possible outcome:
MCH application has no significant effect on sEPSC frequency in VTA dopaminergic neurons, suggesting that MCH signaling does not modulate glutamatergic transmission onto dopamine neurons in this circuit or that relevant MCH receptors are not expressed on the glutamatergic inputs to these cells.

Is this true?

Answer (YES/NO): NO